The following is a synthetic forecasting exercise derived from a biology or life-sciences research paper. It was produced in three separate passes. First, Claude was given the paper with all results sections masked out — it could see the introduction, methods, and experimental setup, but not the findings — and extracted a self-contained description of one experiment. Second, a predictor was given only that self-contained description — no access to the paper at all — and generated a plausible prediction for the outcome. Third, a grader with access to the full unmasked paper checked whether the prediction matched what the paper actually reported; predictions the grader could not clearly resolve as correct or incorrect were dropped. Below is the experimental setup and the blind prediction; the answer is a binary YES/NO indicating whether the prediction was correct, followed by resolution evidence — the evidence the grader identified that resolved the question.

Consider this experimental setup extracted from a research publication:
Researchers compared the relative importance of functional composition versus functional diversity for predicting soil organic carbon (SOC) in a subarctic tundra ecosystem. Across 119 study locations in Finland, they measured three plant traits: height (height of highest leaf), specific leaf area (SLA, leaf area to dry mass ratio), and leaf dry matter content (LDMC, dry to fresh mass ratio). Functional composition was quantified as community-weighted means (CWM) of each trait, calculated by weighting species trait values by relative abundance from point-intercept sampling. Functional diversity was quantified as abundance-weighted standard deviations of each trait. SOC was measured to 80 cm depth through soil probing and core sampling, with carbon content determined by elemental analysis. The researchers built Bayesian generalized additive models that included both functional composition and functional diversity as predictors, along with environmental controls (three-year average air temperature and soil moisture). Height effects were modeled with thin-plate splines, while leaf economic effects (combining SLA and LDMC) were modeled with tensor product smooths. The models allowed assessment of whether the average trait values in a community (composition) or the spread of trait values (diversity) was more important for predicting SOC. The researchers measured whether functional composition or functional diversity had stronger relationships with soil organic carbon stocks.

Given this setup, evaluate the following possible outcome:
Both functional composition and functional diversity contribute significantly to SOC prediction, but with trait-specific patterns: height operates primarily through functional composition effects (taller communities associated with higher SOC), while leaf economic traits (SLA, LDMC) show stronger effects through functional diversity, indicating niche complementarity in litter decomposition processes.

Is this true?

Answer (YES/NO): NO